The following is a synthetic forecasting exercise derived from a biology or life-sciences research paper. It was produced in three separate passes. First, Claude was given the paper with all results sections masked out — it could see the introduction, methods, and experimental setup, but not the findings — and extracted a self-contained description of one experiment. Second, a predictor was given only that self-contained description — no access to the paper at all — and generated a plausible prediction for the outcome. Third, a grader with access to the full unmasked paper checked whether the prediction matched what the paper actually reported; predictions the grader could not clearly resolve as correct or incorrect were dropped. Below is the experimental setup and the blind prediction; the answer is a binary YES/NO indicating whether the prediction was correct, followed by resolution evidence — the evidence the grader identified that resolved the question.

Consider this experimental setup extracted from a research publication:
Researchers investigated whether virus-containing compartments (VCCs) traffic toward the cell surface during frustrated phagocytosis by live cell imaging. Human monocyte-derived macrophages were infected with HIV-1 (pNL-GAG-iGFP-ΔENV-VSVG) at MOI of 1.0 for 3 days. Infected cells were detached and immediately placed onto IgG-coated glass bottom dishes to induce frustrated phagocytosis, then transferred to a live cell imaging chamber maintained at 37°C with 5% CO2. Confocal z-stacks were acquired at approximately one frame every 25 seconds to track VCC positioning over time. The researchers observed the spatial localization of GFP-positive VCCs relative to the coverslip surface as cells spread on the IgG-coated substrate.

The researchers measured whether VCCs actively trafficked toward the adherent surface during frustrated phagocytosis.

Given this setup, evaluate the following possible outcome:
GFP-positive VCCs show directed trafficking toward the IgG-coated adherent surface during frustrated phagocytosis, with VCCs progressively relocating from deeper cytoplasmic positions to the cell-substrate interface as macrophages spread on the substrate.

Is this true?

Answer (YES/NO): YES